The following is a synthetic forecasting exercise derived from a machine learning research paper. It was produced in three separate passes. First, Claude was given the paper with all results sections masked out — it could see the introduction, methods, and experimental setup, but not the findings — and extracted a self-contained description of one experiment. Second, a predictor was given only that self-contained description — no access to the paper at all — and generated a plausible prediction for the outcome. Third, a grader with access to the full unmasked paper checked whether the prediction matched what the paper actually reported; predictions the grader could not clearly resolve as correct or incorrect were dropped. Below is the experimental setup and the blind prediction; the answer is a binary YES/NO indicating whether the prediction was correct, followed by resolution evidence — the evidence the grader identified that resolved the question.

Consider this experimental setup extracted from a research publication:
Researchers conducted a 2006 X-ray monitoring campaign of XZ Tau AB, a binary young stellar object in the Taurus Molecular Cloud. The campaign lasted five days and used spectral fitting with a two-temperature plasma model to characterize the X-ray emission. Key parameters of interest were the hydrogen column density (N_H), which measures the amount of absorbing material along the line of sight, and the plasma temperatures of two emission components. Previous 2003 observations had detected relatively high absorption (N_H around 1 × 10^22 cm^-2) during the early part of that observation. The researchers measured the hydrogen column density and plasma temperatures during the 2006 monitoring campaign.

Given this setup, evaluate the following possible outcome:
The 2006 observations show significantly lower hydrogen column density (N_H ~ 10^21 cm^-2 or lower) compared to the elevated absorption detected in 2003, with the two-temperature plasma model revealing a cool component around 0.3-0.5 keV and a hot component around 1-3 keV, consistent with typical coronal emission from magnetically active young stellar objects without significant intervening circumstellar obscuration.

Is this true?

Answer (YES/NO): NO